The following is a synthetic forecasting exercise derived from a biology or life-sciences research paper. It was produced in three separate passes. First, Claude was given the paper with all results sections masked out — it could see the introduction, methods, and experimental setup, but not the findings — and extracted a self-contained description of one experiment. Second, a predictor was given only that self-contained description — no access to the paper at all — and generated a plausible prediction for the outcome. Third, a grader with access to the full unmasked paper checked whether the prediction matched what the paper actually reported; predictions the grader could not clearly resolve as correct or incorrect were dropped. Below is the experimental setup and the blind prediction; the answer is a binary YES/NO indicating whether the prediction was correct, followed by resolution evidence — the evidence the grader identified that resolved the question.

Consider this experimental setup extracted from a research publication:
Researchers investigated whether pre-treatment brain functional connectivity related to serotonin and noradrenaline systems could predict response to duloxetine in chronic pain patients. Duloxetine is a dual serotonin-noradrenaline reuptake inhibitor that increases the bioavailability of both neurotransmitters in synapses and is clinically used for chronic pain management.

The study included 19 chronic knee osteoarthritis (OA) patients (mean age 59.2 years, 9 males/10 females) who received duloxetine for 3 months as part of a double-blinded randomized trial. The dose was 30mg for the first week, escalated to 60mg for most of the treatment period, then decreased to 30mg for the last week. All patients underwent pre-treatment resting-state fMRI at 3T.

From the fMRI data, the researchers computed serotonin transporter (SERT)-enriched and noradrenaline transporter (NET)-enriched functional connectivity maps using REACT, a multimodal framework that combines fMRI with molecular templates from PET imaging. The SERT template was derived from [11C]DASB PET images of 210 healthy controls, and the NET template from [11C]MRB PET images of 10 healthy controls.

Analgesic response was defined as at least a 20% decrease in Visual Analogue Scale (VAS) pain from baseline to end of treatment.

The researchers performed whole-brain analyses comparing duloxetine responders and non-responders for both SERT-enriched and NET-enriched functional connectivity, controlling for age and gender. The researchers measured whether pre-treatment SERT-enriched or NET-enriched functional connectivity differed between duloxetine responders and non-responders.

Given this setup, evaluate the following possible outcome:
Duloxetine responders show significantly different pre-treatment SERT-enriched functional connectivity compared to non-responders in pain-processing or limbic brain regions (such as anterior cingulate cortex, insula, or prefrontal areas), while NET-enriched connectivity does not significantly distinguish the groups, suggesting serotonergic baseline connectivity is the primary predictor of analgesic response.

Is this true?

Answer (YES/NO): NO